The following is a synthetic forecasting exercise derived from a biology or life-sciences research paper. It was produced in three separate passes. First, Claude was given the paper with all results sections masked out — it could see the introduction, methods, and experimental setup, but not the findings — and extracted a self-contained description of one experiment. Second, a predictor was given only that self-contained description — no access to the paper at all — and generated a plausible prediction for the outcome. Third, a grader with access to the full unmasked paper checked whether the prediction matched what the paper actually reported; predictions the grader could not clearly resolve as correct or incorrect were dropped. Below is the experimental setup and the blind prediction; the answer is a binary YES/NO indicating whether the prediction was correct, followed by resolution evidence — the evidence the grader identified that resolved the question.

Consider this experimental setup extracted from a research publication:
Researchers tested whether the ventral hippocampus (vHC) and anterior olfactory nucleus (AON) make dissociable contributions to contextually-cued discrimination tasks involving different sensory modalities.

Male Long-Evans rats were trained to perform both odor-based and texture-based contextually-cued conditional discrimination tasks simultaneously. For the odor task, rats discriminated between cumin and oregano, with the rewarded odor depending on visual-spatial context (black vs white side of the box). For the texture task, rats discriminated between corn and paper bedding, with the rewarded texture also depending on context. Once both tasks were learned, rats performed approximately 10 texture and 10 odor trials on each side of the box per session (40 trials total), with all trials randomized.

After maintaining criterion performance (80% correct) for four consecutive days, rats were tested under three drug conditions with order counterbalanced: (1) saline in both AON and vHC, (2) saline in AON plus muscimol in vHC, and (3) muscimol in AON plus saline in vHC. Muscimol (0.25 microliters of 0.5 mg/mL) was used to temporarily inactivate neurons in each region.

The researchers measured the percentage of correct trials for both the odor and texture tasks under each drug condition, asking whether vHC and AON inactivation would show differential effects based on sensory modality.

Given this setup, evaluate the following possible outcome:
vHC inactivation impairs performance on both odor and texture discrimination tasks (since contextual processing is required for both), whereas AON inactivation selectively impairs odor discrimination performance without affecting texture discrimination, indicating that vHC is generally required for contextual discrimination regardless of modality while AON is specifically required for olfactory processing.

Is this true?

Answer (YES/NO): YES